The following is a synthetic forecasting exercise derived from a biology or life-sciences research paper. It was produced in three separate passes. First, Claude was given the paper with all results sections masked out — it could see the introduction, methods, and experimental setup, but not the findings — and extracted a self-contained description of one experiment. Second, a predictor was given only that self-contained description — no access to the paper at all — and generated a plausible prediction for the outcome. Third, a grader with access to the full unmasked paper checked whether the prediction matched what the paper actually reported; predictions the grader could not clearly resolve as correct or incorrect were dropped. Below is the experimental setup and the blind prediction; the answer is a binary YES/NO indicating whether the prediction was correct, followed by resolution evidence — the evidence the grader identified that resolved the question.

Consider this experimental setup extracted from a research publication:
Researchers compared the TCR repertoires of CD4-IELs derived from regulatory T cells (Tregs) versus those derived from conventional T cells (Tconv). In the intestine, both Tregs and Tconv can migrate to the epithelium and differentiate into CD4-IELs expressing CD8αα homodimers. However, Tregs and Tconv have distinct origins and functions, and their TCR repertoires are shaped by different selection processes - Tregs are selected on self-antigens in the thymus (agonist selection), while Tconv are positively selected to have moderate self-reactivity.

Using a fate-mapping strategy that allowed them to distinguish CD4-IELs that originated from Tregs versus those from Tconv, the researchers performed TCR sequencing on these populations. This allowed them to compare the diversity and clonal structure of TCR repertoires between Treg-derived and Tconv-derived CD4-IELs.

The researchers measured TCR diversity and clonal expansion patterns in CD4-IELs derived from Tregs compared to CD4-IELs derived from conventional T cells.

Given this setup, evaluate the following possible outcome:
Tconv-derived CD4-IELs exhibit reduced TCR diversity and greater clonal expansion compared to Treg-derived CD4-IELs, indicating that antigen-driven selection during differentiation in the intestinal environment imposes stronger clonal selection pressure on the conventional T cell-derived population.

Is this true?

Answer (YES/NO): NO